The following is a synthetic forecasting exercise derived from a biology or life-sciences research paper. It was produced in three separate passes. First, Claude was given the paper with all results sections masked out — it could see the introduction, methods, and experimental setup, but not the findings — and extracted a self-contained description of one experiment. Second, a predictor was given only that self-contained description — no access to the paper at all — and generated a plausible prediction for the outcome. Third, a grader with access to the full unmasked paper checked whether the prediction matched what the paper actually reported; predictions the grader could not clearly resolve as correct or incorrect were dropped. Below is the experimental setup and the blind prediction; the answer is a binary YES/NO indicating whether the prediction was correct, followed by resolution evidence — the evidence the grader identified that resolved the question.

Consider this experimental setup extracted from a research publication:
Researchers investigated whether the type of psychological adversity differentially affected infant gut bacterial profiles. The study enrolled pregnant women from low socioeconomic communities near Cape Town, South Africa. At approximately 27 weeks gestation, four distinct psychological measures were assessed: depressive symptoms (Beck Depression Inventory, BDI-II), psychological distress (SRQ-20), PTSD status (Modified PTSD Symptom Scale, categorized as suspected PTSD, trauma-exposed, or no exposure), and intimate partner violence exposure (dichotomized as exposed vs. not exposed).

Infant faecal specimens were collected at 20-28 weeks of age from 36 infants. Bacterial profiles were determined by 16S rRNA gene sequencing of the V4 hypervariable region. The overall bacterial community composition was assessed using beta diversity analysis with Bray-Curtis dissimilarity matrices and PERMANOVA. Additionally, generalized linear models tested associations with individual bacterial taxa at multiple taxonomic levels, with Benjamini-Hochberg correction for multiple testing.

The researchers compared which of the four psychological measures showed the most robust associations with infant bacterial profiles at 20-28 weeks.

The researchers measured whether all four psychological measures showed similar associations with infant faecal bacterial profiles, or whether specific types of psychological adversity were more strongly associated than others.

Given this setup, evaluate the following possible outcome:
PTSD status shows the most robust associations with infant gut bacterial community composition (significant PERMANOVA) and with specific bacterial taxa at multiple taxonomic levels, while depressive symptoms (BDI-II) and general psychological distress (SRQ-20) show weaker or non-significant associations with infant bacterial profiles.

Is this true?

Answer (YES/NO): NO